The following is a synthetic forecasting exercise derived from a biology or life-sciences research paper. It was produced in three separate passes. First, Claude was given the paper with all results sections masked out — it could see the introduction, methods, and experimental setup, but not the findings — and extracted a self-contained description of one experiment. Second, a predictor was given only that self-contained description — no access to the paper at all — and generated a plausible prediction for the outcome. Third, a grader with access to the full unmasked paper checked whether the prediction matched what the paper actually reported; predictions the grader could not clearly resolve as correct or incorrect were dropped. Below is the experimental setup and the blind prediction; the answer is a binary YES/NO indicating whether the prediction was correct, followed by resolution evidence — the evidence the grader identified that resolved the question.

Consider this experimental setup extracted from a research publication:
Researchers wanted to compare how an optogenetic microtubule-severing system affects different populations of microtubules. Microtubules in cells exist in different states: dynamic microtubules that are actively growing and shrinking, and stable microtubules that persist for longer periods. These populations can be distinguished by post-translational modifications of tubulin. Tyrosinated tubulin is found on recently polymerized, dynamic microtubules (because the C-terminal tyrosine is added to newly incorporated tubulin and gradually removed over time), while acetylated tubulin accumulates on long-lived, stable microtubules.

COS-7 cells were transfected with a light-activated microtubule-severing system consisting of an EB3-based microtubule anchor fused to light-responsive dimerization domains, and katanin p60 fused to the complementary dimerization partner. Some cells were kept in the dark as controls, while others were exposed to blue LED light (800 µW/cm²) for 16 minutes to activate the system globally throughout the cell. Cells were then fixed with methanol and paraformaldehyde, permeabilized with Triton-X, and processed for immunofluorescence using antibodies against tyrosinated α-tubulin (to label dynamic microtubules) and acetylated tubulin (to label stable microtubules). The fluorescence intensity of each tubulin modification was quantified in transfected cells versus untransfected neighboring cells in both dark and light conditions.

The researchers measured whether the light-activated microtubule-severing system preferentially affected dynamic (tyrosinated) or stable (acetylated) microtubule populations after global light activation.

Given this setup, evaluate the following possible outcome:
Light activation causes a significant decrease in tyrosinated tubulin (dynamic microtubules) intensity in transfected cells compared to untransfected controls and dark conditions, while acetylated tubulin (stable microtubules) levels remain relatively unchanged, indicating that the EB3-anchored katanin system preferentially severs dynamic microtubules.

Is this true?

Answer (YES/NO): NO